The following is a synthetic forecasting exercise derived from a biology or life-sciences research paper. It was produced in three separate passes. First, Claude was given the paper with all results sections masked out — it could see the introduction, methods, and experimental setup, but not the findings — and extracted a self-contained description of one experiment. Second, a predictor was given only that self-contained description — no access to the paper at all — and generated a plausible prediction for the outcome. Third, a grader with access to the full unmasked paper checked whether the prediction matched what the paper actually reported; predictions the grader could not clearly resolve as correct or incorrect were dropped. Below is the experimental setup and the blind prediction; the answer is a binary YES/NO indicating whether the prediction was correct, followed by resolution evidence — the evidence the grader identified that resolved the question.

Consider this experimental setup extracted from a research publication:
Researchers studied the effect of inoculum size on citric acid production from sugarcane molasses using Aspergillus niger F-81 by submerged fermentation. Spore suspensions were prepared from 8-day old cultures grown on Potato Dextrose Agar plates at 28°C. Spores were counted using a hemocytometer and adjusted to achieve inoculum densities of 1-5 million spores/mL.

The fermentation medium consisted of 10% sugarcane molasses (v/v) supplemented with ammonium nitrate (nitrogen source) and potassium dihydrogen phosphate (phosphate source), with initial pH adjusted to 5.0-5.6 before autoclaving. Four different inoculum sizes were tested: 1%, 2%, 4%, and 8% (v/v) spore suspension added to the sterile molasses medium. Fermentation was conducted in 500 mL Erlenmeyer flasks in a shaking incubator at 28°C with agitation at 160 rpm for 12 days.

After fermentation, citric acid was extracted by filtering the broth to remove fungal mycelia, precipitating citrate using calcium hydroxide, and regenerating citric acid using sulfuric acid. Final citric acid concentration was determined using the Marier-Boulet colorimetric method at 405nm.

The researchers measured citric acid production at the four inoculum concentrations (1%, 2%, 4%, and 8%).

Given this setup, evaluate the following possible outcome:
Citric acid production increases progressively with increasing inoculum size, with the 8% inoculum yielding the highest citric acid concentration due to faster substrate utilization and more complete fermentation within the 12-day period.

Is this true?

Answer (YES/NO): NO